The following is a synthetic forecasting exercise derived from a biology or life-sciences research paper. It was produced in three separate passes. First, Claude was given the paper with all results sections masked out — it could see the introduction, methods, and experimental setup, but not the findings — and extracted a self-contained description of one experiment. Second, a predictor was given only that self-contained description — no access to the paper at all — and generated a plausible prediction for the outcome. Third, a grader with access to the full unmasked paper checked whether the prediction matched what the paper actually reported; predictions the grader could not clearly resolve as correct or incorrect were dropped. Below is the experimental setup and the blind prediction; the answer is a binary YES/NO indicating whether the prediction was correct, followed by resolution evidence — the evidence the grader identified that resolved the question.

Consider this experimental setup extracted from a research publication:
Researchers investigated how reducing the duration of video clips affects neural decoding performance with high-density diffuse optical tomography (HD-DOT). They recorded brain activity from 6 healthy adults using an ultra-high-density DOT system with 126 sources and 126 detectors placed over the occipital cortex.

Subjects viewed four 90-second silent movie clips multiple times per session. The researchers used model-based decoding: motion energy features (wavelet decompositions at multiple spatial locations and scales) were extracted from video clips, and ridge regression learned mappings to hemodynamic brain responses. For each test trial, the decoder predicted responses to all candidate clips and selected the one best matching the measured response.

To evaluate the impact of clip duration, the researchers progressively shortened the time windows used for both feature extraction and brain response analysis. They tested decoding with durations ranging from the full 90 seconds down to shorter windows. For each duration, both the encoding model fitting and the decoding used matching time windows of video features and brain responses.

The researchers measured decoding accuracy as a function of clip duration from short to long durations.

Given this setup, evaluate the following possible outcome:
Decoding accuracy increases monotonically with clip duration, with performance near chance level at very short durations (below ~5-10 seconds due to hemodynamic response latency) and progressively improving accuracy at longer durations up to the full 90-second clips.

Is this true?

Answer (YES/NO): NO